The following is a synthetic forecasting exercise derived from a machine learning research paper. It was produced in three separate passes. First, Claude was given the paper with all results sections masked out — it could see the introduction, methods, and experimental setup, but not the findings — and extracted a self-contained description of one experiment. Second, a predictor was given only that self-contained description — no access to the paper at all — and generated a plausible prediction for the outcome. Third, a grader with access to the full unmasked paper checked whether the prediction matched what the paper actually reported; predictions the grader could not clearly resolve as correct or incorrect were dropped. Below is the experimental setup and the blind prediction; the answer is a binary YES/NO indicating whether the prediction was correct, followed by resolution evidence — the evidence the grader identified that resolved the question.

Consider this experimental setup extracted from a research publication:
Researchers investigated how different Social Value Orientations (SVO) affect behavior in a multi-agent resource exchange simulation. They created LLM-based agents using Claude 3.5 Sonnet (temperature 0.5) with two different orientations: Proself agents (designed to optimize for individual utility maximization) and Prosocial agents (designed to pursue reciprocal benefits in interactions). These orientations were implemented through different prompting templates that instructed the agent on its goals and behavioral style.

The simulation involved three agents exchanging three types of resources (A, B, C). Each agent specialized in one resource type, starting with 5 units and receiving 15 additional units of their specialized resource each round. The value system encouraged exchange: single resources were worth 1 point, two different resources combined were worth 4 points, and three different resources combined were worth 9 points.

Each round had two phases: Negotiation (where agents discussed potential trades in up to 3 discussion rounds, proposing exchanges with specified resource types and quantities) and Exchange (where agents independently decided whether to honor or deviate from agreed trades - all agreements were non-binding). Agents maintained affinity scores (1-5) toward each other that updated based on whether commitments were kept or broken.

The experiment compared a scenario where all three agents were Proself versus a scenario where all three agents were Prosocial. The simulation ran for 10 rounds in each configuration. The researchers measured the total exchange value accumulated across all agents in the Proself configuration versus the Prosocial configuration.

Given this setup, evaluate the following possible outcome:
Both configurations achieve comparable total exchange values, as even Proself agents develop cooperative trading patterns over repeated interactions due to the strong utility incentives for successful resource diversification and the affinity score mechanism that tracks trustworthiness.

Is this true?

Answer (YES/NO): NO